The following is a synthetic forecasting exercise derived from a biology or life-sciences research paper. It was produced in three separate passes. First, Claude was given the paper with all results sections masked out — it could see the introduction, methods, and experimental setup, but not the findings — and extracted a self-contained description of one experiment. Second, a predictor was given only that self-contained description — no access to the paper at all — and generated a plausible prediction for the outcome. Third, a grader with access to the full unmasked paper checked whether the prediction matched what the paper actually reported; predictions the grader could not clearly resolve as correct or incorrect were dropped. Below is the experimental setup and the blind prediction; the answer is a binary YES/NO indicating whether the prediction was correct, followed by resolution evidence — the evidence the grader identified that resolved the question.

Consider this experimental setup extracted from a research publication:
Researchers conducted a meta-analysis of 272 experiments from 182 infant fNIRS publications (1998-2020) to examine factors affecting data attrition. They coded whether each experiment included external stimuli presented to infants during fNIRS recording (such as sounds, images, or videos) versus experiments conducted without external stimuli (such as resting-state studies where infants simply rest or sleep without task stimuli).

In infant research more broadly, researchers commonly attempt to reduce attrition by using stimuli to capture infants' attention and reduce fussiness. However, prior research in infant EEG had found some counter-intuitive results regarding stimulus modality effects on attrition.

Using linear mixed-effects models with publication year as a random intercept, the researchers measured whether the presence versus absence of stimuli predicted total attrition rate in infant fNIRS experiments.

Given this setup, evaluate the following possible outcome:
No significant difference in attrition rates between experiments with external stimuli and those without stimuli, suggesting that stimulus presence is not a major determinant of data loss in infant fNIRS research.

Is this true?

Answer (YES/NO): NO